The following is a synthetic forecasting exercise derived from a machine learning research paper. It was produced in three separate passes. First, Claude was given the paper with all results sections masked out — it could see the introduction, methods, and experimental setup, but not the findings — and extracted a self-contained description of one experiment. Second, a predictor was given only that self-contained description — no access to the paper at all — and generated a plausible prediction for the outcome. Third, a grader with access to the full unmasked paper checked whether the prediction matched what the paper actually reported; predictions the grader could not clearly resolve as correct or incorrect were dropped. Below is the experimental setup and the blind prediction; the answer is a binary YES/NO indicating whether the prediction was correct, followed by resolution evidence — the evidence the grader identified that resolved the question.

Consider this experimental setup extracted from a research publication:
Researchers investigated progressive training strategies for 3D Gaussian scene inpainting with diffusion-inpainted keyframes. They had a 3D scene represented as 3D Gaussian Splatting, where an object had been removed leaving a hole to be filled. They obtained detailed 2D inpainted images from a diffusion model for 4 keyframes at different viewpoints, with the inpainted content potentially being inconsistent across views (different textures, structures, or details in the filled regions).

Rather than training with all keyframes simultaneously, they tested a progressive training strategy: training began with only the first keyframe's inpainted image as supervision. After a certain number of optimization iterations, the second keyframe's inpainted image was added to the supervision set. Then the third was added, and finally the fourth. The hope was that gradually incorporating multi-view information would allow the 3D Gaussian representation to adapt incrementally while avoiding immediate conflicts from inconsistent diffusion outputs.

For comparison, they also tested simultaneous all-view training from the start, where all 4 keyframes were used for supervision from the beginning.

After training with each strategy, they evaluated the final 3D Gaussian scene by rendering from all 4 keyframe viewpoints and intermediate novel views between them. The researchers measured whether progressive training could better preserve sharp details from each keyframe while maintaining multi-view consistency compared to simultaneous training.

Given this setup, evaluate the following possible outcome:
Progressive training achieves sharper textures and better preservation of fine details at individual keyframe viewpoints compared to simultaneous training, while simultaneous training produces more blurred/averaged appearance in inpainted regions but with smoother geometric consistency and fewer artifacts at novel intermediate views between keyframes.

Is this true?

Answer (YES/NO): NO